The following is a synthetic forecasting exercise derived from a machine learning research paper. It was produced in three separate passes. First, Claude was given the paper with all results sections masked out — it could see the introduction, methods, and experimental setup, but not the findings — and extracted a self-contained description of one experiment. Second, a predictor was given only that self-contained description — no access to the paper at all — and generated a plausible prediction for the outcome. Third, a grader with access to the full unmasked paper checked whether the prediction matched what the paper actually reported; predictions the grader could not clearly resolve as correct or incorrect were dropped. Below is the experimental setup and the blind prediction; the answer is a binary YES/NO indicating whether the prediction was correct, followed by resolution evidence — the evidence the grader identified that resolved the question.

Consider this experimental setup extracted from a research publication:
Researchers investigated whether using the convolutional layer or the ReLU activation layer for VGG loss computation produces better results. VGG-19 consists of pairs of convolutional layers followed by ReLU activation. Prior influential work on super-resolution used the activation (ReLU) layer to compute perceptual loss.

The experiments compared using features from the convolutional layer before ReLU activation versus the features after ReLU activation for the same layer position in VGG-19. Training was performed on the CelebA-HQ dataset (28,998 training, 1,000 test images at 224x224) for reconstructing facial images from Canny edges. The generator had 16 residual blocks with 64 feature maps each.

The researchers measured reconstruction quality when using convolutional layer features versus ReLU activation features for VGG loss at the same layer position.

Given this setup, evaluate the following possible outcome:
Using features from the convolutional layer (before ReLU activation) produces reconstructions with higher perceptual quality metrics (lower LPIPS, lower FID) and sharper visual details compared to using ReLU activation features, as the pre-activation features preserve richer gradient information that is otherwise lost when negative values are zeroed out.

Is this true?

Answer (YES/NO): YES